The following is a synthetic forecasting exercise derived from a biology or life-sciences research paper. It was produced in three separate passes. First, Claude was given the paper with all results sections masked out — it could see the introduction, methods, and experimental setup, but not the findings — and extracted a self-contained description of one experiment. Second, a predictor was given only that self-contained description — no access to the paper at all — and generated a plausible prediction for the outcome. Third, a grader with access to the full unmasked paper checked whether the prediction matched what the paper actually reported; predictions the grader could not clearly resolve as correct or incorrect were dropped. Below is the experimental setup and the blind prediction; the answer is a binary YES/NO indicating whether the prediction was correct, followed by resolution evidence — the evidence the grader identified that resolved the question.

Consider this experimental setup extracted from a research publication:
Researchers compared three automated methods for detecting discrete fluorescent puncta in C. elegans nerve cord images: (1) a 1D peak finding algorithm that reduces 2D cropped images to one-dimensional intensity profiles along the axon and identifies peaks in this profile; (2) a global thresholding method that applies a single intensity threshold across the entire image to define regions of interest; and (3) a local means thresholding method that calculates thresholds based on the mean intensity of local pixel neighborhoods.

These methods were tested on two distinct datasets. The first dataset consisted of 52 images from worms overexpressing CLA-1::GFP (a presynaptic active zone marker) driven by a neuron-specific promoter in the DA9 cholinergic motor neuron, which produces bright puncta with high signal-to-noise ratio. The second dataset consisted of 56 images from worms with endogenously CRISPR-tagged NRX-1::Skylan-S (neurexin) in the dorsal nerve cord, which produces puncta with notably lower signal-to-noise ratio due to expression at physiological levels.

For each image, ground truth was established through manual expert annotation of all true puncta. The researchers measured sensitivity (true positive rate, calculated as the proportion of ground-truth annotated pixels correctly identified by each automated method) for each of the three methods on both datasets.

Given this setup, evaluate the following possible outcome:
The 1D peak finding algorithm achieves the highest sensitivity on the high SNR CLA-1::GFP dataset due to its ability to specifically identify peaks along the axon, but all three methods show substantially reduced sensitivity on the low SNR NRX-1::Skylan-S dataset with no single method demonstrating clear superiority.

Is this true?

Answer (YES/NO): NO